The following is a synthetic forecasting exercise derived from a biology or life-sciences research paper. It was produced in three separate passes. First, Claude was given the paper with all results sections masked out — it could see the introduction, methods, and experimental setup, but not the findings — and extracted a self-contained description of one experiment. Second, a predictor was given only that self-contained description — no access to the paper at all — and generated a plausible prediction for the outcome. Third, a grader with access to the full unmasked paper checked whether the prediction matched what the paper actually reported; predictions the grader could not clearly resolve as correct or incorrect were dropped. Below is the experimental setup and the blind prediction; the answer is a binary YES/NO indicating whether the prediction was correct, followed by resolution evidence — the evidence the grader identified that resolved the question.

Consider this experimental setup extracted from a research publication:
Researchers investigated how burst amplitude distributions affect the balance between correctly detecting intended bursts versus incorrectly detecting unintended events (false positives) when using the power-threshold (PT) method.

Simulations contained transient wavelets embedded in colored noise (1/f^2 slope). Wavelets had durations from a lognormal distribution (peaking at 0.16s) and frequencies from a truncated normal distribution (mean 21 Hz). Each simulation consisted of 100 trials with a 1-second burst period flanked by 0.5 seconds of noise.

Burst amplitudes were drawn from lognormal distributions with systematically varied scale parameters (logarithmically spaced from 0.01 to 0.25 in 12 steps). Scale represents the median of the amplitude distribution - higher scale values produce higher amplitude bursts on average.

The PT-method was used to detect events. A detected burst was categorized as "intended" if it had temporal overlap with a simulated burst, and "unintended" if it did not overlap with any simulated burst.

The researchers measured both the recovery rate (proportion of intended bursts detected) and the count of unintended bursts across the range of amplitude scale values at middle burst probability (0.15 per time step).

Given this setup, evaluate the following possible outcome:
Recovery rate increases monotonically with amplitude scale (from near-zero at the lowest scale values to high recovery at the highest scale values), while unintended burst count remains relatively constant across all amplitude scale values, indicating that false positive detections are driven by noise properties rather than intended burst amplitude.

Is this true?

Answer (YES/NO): NO